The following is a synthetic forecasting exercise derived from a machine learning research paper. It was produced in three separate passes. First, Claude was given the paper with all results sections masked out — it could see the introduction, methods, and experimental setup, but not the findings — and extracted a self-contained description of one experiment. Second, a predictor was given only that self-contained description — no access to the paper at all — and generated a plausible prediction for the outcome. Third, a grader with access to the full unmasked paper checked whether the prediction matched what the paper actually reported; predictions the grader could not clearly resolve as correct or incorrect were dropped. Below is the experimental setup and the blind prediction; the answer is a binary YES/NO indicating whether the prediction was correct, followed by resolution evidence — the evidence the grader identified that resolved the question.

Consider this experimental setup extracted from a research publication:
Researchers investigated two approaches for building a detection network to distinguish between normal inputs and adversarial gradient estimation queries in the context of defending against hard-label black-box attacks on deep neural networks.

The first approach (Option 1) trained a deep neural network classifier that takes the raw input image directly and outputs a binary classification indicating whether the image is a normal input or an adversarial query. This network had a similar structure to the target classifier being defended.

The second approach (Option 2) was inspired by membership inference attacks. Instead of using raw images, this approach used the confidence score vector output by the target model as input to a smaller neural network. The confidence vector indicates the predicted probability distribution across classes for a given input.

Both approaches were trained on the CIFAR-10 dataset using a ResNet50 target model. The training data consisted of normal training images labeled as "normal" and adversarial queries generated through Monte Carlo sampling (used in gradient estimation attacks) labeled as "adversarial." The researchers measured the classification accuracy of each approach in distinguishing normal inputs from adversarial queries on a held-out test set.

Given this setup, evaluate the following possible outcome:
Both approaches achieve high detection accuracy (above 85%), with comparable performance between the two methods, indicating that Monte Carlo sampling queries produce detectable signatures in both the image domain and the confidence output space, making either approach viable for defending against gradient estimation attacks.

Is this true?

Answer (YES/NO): NO